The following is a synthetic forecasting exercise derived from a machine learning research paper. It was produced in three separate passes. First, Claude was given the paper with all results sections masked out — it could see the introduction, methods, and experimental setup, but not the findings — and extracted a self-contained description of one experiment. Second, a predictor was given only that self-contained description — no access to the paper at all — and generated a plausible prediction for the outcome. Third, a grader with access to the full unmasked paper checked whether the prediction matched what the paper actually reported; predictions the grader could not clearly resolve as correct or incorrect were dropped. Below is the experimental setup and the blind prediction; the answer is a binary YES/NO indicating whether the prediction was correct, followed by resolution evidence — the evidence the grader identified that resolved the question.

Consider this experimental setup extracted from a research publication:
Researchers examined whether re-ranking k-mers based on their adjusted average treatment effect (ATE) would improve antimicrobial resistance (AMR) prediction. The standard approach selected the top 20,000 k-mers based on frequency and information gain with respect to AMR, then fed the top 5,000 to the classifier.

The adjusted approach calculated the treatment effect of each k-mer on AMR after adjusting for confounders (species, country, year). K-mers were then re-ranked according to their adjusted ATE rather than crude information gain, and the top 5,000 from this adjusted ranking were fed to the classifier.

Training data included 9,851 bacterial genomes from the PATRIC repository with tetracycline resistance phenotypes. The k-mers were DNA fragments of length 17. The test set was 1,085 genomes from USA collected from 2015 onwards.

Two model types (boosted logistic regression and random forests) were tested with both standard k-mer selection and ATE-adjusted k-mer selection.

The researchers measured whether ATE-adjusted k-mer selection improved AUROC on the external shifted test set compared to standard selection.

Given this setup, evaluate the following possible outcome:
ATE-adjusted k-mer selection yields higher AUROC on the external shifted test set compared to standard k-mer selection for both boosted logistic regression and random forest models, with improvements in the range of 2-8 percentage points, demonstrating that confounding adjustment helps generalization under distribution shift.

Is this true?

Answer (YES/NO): NO